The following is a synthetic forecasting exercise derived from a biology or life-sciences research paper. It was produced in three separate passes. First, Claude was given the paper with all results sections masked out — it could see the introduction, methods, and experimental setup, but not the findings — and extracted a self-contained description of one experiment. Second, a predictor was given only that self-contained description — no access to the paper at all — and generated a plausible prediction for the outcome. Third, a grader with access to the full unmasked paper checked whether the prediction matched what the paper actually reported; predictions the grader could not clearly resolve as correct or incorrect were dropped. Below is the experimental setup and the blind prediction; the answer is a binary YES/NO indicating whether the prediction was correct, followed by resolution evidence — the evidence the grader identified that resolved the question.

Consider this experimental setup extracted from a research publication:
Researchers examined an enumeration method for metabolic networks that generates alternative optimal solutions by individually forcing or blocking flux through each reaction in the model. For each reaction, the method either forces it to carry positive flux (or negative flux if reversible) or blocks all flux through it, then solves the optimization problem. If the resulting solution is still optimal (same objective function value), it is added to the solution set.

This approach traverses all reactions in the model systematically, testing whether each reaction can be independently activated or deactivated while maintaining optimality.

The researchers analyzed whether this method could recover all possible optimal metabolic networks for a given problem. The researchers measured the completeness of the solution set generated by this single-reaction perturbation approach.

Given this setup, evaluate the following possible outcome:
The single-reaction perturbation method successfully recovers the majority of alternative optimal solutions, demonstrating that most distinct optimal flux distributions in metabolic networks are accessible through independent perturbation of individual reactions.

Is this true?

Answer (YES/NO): NO